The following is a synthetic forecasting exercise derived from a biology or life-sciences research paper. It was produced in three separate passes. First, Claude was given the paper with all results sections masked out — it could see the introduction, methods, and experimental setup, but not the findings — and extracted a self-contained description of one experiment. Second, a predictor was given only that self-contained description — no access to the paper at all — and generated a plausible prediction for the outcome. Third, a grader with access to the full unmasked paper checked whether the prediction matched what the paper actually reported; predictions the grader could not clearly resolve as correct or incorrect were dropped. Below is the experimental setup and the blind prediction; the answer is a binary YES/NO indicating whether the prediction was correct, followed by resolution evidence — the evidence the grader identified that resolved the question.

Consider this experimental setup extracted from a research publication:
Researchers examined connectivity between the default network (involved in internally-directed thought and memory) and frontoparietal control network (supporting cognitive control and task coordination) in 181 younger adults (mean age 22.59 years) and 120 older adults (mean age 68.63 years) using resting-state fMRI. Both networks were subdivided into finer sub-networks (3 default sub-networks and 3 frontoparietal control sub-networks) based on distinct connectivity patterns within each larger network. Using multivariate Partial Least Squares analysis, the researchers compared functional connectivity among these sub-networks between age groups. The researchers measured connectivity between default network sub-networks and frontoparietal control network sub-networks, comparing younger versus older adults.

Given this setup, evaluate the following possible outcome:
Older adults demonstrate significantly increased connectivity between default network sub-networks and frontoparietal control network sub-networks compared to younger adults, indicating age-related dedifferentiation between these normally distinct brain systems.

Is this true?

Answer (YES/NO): YES